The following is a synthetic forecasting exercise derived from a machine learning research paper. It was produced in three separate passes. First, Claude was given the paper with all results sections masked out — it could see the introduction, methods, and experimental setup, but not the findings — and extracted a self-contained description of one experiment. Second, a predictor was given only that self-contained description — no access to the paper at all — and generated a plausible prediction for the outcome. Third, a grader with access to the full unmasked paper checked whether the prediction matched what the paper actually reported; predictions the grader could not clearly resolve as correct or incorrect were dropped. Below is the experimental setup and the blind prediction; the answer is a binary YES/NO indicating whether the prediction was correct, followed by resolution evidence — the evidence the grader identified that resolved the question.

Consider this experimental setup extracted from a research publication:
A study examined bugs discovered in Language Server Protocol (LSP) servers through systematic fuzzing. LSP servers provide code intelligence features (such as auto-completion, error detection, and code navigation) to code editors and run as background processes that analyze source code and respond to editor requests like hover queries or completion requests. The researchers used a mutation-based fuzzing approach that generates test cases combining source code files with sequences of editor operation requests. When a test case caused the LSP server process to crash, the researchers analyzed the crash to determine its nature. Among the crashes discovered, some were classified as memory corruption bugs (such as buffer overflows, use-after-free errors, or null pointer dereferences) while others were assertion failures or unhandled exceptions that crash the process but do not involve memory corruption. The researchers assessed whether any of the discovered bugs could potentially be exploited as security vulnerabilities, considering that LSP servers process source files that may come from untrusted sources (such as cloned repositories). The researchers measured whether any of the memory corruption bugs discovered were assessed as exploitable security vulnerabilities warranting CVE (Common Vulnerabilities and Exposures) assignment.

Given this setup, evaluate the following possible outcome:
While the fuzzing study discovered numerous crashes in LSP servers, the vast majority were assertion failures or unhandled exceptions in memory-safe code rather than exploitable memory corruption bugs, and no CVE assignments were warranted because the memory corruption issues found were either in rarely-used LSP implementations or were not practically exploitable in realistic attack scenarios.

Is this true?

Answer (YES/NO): NO